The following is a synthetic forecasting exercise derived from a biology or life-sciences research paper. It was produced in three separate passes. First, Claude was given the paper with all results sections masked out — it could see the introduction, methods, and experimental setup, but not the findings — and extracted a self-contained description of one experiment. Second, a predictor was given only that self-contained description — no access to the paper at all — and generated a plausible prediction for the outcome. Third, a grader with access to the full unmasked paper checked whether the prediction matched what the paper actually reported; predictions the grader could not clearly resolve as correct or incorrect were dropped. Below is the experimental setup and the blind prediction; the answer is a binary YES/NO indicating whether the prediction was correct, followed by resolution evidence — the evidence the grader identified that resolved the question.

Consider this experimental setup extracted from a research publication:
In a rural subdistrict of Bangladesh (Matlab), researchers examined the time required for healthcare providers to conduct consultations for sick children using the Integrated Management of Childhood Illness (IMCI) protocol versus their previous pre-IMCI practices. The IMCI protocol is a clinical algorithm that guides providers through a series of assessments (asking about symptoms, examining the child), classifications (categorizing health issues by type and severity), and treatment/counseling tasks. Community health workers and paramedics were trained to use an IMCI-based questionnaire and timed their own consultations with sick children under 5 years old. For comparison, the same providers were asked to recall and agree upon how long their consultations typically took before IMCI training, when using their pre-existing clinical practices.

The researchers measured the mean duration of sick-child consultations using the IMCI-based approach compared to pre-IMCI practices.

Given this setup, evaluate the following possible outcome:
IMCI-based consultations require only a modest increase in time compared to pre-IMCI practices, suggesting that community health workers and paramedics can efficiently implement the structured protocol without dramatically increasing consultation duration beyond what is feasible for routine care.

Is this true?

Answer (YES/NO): NO